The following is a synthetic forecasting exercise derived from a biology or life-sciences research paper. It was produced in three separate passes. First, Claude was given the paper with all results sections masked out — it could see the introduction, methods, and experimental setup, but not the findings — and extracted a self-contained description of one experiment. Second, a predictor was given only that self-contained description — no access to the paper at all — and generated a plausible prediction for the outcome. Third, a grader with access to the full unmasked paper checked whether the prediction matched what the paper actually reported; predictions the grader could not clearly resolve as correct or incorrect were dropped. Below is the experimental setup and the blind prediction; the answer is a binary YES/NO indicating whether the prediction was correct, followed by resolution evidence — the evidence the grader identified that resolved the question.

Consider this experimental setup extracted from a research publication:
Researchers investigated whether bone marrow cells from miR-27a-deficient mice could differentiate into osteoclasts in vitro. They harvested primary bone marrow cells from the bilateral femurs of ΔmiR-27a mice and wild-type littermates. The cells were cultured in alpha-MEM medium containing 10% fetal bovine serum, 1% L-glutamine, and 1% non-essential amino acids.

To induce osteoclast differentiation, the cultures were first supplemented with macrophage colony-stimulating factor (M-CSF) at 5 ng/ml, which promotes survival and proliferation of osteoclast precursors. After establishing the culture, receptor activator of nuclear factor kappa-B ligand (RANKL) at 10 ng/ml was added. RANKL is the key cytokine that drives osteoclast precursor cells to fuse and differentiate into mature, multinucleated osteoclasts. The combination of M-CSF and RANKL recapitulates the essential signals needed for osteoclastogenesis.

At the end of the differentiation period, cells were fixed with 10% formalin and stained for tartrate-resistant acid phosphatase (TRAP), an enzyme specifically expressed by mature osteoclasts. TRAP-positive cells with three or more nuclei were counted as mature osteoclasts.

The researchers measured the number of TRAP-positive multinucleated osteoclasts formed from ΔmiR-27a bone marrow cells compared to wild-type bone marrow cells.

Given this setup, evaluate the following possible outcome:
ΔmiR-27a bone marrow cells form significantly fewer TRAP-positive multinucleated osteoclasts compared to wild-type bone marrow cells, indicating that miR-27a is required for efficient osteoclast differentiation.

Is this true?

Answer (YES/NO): NO